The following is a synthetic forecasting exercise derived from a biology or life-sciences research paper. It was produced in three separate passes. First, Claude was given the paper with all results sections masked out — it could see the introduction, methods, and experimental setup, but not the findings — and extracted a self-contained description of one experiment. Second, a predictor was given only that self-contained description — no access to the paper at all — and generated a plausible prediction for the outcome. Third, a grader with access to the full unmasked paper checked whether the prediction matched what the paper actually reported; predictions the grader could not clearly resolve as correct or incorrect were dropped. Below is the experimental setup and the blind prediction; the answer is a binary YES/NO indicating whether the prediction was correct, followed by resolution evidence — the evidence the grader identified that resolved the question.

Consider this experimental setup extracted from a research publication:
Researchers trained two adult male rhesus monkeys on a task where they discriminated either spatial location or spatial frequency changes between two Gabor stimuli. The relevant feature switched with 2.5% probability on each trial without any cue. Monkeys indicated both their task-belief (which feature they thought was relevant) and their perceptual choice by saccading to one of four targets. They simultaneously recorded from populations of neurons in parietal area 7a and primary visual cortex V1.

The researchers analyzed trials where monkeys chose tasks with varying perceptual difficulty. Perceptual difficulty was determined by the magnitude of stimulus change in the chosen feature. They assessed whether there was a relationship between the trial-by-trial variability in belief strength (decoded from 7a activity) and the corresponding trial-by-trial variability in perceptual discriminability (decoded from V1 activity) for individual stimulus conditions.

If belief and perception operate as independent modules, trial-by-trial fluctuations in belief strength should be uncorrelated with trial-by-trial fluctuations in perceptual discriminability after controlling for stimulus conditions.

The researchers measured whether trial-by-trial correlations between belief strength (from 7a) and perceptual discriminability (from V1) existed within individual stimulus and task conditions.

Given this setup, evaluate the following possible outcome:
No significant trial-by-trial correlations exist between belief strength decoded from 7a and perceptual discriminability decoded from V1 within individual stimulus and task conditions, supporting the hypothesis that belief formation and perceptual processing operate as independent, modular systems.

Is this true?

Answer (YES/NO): NO